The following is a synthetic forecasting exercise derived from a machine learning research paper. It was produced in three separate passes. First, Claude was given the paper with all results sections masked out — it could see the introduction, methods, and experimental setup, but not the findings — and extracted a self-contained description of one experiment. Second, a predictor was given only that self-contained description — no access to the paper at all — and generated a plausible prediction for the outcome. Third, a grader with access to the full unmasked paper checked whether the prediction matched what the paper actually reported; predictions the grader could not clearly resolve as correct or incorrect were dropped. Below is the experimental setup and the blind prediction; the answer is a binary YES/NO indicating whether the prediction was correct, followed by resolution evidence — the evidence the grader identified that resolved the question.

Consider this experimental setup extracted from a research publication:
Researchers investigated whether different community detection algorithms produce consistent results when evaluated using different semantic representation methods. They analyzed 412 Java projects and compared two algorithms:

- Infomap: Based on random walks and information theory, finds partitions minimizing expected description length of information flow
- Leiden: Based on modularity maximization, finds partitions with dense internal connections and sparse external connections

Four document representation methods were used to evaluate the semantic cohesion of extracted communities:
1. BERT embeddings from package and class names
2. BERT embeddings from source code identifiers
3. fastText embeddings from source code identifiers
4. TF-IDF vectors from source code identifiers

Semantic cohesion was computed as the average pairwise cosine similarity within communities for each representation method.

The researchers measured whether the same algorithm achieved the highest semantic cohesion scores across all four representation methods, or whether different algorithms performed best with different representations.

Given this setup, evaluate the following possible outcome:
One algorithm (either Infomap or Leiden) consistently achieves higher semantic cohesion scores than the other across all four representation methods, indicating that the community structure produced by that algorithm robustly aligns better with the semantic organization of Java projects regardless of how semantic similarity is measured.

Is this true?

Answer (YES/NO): YES